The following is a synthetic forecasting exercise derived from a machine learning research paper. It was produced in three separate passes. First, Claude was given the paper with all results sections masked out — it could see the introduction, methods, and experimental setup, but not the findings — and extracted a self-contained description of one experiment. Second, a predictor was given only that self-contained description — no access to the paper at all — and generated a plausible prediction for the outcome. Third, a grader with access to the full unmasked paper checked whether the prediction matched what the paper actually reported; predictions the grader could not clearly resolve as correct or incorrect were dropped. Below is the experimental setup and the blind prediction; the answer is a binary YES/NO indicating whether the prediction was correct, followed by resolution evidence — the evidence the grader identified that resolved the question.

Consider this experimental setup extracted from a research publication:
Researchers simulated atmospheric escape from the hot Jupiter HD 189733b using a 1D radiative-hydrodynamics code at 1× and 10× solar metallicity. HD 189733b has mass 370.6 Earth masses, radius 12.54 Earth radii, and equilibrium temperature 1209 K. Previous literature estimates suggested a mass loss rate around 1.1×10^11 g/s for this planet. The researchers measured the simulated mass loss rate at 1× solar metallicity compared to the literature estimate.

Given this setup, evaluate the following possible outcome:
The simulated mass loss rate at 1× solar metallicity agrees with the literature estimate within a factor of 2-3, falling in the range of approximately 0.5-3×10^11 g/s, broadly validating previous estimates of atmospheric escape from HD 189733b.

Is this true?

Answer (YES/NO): NO